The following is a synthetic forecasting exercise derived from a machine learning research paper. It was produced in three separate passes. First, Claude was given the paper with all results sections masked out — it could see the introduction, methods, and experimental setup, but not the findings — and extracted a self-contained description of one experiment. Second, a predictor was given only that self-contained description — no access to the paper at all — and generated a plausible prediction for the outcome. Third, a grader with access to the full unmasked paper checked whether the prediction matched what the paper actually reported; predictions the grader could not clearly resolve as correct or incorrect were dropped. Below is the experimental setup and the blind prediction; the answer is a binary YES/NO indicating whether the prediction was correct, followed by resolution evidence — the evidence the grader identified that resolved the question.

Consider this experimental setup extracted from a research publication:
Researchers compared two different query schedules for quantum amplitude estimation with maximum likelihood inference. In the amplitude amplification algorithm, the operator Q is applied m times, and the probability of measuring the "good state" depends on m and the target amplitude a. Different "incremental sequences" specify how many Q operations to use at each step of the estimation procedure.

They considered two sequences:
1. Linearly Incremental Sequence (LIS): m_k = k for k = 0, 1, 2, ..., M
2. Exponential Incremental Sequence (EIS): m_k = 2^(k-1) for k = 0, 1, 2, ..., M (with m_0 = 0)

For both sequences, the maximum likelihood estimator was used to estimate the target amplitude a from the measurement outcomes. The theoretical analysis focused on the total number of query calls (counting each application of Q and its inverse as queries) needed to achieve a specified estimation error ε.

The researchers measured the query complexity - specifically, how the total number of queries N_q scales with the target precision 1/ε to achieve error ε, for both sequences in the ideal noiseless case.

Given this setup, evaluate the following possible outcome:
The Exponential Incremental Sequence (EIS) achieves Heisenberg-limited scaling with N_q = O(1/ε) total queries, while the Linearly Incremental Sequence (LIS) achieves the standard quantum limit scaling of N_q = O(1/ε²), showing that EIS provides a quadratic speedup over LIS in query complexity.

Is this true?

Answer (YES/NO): NO